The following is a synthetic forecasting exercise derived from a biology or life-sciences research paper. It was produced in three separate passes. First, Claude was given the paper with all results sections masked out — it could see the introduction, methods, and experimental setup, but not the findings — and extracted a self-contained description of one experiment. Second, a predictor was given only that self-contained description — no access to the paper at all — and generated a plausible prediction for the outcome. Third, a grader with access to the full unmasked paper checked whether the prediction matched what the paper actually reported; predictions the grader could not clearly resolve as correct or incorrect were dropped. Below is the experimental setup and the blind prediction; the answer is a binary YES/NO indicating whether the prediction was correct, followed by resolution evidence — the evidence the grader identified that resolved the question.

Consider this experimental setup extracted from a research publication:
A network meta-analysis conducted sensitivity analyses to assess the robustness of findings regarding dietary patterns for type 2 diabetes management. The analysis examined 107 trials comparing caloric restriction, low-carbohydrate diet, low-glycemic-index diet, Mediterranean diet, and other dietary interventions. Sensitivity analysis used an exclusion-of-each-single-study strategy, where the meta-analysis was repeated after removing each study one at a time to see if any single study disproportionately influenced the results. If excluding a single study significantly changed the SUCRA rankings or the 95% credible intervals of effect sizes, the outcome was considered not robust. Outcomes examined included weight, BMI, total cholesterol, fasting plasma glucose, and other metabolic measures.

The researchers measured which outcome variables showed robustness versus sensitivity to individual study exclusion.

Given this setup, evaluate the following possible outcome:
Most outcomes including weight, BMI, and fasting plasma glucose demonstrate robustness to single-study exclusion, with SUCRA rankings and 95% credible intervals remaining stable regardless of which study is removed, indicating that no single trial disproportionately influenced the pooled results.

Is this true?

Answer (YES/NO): NO